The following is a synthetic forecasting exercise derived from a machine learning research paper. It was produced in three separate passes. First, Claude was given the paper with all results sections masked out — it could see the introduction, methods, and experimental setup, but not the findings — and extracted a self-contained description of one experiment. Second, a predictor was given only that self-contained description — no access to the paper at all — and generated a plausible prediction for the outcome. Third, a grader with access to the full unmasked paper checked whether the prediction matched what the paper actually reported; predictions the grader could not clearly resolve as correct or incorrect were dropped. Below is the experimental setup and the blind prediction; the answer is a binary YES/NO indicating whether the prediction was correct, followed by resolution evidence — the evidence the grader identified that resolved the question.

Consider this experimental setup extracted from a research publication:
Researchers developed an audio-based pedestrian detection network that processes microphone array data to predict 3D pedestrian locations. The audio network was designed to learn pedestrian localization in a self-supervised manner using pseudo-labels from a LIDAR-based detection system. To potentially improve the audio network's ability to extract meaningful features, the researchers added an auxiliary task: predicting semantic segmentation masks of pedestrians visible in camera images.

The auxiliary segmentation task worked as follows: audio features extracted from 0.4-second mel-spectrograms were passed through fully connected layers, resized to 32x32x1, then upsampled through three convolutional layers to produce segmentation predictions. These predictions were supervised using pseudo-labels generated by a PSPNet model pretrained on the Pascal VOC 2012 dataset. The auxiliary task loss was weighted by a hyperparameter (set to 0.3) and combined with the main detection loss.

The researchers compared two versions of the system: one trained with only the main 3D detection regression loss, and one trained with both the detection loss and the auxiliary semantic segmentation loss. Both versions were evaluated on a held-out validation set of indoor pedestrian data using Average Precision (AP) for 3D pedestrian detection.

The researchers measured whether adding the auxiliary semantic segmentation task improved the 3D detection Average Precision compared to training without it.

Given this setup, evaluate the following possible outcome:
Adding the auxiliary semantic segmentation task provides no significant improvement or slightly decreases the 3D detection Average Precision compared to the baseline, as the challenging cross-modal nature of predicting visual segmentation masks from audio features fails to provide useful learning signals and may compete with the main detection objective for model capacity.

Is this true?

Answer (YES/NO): NO